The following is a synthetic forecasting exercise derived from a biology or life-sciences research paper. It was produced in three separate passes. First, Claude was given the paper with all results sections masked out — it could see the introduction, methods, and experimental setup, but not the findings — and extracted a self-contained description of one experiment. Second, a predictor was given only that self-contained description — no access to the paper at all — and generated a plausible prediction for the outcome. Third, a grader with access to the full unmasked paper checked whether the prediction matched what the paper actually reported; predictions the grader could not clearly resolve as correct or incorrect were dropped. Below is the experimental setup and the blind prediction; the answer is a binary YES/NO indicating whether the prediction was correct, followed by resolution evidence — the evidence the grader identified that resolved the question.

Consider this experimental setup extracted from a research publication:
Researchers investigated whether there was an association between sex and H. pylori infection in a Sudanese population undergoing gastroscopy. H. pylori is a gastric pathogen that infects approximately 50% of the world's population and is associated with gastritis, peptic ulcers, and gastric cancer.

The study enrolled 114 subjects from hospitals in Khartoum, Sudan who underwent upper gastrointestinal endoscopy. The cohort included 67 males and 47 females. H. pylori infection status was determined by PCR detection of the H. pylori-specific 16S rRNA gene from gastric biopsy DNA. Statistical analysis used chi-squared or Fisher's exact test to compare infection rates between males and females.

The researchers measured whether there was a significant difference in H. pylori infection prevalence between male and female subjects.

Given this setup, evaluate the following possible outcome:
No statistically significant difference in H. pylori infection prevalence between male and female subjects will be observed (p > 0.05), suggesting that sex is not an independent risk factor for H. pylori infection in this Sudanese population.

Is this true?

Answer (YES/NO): YES